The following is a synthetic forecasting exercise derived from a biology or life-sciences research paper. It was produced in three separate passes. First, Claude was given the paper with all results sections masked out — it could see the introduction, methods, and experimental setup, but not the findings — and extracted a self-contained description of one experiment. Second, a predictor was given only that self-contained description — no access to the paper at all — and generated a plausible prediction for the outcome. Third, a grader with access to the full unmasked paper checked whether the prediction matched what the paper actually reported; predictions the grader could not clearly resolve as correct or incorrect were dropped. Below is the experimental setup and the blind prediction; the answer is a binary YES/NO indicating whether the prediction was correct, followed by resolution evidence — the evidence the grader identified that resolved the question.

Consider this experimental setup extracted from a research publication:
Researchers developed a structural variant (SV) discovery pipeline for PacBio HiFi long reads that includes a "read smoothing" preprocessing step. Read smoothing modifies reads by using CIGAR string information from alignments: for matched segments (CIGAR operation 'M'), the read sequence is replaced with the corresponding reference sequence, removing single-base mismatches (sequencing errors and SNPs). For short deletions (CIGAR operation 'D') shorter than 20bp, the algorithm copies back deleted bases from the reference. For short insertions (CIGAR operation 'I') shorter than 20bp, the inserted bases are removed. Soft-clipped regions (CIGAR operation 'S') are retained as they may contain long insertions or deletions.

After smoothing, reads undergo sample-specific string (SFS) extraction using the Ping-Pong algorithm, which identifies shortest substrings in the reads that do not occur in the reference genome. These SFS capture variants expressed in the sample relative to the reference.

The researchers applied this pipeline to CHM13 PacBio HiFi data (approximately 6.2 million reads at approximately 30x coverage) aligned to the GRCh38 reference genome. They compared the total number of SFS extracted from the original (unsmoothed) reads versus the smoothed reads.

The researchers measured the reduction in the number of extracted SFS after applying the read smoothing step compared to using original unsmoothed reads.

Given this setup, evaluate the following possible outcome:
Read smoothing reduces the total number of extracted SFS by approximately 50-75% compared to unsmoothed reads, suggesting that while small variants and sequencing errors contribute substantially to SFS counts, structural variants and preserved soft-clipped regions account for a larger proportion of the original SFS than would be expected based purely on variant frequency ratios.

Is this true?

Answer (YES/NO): NO